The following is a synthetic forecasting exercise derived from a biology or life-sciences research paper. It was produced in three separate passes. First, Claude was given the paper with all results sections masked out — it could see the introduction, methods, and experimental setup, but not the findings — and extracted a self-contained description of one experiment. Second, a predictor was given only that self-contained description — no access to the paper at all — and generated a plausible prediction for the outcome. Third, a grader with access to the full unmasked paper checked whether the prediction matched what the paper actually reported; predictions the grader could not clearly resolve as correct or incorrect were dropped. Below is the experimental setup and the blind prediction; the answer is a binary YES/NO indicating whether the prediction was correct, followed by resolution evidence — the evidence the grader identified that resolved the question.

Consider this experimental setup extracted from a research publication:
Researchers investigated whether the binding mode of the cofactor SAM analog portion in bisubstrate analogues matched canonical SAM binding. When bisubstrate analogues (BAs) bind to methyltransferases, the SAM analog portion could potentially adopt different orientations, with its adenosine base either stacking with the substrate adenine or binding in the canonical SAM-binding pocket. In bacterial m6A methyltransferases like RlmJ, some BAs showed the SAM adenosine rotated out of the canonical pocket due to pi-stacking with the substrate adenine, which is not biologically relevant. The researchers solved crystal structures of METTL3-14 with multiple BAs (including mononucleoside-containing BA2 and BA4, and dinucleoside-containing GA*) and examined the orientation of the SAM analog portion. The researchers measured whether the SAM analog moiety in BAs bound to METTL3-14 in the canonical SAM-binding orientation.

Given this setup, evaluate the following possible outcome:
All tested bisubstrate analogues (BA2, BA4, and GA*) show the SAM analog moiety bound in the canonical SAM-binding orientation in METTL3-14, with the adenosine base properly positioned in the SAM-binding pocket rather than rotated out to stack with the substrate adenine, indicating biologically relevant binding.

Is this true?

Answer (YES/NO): NO